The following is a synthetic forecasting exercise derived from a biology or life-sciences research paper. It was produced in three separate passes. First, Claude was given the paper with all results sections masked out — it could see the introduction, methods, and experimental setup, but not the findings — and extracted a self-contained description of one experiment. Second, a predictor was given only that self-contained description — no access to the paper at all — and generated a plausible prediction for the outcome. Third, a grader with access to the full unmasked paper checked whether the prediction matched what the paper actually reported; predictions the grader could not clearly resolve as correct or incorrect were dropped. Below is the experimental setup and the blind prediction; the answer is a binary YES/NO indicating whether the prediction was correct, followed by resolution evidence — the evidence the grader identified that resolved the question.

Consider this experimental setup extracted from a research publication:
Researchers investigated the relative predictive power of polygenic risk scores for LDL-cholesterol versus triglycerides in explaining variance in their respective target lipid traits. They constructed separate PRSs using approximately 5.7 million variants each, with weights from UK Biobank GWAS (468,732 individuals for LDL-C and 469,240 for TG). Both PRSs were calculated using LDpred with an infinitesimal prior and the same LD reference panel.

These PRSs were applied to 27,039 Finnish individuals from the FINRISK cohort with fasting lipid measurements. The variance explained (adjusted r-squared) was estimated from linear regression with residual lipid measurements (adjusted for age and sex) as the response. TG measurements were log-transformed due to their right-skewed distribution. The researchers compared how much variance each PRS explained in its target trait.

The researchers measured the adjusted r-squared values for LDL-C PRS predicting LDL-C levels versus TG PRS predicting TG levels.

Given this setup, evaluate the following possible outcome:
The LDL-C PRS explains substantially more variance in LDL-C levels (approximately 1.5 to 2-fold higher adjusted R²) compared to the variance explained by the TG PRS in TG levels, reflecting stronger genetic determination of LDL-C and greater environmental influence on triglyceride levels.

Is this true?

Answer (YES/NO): NO